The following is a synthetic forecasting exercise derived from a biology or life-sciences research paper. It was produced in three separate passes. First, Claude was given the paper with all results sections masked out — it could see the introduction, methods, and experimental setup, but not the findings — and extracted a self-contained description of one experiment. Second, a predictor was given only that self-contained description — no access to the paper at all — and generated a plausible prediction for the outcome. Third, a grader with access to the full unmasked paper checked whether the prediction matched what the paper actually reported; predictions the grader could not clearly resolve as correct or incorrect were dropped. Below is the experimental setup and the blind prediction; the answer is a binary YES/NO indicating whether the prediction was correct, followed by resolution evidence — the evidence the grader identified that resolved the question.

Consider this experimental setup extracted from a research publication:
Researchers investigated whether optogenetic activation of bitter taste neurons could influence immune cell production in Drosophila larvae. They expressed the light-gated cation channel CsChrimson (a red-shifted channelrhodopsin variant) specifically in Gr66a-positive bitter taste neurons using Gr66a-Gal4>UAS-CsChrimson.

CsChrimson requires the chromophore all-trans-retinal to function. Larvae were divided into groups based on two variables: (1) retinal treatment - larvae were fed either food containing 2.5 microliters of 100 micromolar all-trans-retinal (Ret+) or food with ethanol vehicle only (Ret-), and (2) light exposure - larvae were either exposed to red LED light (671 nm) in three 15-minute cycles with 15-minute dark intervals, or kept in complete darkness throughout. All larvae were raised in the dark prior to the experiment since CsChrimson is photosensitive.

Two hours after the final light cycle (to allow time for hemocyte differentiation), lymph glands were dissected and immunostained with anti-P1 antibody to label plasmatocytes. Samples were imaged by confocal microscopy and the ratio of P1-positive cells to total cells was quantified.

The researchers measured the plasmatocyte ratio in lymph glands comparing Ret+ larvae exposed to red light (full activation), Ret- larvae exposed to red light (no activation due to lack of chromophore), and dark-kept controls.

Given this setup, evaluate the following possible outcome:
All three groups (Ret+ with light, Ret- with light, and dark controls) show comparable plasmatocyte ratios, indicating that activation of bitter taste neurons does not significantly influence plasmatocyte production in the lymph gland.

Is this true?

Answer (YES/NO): NO